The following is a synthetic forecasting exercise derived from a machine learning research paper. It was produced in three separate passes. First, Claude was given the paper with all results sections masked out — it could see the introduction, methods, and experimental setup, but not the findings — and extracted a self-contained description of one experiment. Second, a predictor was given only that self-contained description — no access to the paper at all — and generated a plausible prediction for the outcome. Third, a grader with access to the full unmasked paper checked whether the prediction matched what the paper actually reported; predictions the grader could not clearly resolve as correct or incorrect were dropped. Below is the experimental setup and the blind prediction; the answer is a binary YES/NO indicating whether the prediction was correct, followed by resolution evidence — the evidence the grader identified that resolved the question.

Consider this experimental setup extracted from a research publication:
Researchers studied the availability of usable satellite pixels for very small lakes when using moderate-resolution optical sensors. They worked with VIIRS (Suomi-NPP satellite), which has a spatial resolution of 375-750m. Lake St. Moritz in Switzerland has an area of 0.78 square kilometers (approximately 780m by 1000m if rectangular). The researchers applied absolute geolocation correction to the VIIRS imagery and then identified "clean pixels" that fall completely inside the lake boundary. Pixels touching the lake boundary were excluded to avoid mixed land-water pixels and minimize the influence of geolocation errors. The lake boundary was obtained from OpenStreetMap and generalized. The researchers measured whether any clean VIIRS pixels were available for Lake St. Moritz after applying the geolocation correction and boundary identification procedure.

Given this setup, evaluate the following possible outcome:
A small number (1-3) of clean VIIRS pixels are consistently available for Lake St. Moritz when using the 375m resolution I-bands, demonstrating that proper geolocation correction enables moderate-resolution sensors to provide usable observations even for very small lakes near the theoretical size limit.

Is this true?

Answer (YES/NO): NO